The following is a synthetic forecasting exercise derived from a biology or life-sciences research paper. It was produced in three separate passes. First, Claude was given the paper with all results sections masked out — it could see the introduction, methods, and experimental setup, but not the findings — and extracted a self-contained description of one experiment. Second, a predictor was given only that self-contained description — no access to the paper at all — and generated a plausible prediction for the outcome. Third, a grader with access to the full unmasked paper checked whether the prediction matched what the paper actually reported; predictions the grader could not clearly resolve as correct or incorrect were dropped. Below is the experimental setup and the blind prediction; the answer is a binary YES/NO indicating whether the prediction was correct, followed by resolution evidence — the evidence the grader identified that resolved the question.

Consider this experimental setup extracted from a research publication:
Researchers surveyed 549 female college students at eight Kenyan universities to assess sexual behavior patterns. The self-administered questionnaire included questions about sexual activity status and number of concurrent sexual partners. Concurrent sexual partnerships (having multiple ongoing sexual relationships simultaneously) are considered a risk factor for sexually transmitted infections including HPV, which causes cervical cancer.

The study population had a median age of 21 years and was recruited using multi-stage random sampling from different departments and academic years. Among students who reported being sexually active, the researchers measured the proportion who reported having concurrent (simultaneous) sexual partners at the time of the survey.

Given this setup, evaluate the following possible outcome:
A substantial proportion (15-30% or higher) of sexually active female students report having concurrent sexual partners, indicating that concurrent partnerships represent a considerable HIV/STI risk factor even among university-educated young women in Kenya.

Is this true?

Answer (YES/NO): YES